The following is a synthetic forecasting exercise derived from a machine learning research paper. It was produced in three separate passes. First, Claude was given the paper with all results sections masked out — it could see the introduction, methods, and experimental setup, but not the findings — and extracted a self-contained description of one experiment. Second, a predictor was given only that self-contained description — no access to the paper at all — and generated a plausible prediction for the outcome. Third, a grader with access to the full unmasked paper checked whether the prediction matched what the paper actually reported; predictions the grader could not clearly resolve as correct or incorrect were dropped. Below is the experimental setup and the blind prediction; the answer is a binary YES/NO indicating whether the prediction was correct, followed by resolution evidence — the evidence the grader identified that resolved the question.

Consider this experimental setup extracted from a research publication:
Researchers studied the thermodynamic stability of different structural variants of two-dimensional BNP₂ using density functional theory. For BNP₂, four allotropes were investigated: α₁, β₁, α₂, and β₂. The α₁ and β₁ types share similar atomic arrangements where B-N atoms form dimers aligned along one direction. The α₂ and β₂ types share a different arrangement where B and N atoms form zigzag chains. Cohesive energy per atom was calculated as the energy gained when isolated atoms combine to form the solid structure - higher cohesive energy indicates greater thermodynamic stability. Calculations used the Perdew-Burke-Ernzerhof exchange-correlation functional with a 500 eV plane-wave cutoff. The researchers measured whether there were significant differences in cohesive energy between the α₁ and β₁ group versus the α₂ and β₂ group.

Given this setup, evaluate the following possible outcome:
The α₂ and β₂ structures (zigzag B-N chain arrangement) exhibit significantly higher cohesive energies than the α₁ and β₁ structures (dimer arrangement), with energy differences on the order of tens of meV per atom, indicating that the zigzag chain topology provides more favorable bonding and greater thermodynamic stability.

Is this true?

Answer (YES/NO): NO